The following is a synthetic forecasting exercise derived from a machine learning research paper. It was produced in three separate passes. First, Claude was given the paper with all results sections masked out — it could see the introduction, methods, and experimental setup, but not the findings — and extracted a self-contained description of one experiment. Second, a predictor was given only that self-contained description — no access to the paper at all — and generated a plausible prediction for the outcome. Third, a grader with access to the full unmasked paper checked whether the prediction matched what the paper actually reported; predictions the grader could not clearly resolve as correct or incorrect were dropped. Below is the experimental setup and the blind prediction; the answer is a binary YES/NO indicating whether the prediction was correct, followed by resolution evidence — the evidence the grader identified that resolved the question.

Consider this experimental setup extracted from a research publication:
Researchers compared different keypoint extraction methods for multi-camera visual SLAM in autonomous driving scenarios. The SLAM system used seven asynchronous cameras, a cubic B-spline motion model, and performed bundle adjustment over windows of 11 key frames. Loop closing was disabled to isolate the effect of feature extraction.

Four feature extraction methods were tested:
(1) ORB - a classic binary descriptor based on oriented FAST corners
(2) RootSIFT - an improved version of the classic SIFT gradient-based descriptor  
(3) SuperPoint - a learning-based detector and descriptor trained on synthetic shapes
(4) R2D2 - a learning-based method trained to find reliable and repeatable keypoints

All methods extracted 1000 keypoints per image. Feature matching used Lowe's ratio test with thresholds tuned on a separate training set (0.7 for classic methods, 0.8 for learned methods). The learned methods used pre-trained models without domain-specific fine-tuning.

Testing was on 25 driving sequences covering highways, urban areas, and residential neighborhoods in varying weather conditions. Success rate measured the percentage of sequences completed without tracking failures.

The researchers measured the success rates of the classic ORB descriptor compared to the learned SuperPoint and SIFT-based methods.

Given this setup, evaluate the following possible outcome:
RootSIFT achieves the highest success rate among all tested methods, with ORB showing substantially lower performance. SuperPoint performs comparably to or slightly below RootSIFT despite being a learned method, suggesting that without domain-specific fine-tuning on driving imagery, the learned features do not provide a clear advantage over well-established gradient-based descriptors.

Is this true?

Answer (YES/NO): NO